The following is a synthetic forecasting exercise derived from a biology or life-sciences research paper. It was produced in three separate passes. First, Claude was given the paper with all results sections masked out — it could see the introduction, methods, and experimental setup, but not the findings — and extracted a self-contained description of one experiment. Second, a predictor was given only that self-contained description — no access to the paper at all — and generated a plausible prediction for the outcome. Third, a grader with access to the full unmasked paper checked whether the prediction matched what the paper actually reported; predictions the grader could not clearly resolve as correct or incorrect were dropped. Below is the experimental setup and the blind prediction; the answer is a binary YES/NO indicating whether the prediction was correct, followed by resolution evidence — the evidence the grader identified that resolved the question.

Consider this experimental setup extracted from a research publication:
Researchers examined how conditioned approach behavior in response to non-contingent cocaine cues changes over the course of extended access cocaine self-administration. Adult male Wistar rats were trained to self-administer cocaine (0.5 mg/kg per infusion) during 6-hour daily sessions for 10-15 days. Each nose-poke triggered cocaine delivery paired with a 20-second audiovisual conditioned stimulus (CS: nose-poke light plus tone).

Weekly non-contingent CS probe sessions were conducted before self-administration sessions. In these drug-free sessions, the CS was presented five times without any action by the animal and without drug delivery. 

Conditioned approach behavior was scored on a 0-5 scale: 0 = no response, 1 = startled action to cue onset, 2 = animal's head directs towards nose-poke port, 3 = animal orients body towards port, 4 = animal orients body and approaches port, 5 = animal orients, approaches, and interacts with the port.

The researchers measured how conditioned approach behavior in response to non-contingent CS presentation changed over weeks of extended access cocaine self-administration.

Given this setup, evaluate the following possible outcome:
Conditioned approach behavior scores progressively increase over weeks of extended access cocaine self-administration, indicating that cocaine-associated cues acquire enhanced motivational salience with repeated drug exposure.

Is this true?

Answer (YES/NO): NO